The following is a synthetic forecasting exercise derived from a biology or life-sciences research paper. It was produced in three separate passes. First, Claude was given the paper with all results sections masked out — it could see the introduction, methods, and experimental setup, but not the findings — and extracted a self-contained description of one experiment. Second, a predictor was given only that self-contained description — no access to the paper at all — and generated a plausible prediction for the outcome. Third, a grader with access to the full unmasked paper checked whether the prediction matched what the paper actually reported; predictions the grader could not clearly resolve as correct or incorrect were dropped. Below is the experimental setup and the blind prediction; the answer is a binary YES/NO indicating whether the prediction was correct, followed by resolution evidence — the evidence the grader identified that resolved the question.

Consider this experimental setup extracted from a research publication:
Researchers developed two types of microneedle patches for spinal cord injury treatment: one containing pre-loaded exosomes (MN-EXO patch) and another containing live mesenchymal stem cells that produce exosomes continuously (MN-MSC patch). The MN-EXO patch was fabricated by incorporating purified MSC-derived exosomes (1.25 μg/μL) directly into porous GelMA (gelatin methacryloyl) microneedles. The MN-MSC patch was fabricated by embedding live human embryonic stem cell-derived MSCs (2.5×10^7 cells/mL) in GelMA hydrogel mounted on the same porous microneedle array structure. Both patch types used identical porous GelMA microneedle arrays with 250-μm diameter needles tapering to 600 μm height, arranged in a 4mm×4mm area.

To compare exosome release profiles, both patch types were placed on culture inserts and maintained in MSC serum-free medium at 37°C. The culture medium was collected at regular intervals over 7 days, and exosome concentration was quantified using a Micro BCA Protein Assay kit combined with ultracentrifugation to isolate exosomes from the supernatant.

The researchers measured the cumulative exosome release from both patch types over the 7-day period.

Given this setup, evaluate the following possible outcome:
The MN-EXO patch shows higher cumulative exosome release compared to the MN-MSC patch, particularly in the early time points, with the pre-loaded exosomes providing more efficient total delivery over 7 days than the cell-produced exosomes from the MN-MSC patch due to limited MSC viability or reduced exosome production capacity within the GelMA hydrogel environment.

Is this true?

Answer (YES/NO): NO